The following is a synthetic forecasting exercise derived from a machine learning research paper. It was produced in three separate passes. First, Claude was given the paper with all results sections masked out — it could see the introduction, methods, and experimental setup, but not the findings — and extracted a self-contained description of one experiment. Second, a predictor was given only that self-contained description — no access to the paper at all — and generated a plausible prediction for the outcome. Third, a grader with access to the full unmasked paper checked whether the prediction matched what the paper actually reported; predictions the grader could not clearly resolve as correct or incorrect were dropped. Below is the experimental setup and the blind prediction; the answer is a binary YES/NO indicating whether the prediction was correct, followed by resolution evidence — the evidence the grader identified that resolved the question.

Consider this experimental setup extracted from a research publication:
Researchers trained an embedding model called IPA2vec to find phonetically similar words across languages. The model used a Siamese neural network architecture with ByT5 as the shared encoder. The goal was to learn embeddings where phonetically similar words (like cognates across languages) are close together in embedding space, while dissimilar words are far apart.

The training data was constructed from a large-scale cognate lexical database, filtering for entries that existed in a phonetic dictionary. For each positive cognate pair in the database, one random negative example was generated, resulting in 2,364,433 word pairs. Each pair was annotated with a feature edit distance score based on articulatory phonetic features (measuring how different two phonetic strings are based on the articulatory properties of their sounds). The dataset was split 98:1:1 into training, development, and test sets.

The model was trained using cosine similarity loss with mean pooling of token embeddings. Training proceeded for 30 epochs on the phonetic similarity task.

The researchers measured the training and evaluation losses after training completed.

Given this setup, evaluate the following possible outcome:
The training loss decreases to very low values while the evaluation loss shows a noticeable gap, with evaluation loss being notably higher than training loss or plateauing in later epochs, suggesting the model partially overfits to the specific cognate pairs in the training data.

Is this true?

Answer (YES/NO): NO